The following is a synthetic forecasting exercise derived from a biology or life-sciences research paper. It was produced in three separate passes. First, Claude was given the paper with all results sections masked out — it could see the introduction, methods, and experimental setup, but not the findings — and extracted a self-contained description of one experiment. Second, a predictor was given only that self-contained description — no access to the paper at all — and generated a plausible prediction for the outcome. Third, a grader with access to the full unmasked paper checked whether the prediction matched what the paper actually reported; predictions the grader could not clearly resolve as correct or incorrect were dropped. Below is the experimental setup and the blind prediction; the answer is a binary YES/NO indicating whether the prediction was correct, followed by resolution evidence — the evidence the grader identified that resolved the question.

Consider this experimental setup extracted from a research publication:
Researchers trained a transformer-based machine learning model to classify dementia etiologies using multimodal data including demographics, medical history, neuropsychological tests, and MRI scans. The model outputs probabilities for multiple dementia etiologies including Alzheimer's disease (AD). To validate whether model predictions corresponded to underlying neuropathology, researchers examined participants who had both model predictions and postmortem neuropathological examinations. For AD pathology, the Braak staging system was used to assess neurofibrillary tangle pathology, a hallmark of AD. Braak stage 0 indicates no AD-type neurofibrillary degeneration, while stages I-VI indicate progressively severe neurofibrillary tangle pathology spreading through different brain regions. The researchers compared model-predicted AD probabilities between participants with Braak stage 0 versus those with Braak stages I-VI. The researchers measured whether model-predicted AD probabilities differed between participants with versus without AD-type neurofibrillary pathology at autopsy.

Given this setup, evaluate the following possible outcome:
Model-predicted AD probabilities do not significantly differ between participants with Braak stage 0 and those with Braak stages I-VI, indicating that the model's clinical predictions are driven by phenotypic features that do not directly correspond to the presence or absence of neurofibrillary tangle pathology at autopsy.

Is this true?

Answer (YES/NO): NO